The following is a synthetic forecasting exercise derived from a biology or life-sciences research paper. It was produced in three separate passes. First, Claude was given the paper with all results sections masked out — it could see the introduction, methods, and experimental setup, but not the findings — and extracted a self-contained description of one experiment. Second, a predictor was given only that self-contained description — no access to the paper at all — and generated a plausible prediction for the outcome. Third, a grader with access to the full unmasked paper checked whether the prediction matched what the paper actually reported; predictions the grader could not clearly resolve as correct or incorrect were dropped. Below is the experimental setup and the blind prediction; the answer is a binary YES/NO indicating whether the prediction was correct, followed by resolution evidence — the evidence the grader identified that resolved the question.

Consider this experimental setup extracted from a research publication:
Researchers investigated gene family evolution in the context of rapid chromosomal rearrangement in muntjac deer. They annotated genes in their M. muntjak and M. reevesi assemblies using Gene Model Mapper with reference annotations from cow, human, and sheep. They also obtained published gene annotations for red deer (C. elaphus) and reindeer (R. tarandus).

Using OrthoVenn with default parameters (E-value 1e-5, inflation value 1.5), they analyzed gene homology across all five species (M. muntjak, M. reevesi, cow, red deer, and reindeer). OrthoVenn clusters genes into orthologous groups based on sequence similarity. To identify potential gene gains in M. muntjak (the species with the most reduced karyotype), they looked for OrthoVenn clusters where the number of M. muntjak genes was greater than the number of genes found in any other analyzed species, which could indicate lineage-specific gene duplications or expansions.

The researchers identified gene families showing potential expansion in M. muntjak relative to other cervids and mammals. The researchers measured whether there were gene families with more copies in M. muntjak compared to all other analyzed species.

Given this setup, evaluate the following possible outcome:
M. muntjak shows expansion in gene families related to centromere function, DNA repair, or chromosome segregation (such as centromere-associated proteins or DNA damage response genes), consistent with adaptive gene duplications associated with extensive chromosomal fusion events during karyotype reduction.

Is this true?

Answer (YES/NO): NO